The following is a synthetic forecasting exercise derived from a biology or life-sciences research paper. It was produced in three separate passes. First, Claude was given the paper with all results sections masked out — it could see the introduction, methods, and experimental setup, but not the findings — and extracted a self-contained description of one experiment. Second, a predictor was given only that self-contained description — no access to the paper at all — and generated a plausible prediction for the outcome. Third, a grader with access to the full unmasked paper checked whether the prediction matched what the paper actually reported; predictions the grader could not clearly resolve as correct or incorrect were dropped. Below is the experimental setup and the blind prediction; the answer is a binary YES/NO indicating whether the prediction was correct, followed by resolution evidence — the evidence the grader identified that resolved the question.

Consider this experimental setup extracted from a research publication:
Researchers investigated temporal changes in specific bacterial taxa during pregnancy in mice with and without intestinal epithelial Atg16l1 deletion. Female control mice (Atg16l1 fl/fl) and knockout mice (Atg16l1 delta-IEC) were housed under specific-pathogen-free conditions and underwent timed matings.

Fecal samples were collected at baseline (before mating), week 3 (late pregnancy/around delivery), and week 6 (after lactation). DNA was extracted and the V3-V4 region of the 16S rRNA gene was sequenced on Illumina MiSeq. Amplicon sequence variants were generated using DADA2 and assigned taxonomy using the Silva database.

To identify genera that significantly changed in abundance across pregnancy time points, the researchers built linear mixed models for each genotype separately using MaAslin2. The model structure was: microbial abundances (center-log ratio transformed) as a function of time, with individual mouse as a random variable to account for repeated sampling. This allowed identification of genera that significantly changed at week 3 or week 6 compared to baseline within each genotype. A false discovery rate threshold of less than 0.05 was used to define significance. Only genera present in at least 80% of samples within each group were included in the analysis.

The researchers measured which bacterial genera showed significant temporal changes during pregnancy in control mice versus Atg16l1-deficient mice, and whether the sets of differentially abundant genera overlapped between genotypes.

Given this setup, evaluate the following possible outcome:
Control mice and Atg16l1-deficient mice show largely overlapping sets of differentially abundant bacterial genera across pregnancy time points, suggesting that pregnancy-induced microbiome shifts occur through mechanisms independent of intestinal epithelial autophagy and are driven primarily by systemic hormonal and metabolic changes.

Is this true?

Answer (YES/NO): NO